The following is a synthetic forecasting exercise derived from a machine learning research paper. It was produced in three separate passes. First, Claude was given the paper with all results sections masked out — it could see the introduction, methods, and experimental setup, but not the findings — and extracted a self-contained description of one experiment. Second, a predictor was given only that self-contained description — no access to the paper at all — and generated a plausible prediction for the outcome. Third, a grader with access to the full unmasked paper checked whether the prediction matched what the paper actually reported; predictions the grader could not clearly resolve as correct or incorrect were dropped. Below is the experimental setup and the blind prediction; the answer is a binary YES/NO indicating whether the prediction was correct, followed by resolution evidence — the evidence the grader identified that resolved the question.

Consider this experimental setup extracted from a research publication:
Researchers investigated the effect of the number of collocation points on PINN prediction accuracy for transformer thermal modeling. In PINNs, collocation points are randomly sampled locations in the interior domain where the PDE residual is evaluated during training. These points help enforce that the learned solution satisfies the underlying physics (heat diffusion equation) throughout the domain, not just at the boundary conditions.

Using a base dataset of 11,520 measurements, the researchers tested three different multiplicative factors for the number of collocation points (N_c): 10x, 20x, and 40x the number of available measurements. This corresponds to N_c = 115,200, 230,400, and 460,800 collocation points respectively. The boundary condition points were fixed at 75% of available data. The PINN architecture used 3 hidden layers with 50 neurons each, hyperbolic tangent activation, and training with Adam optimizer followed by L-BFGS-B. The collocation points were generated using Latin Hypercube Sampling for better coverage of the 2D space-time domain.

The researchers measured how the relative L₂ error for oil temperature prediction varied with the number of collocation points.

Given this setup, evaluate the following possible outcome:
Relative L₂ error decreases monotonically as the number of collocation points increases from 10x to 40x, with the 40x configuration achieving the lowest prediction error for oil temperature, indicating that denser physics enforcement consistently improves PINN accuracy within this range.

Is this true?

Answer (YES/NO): NO